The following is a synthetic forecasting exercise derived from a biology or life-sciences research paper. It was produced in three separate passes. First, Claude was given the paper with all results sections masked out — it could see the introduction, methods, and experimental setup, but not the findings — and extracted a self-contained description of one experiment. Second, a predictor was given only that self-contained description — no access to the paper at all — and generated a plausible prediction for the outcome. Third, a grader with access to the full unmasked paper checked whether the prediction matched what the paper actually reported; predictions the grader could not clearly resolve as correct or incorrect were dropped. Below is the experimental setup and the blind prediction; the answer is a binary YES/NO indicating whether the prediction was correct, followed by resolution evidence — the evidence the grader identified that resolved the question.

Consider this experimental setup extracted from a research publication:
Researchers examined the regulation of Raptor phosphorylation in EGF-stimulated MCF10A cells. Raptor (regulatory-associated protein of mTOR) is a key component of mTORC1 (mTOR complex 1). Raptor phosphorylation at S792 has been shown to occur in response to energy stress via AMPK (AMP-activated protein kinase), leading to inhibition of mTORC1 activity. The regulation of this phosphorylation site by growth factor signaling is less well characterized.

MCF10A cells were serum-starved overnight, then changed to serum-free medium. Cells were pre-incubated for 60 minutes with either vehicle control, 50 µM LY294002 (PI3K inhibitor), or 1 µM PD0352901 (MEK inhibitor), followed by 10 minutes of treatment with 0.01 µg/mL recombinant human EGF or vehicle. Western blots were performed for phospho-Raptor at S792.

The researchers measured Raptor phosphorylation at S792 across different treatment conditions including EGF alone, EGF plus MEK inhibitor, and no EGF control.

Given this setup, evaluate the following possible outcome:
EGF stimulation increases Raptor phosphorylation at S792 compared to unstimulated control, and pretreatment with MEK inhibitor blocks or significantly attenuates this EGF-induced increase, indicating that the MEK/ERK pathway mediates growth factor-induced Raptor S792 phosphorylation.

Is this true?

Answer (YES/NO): NO